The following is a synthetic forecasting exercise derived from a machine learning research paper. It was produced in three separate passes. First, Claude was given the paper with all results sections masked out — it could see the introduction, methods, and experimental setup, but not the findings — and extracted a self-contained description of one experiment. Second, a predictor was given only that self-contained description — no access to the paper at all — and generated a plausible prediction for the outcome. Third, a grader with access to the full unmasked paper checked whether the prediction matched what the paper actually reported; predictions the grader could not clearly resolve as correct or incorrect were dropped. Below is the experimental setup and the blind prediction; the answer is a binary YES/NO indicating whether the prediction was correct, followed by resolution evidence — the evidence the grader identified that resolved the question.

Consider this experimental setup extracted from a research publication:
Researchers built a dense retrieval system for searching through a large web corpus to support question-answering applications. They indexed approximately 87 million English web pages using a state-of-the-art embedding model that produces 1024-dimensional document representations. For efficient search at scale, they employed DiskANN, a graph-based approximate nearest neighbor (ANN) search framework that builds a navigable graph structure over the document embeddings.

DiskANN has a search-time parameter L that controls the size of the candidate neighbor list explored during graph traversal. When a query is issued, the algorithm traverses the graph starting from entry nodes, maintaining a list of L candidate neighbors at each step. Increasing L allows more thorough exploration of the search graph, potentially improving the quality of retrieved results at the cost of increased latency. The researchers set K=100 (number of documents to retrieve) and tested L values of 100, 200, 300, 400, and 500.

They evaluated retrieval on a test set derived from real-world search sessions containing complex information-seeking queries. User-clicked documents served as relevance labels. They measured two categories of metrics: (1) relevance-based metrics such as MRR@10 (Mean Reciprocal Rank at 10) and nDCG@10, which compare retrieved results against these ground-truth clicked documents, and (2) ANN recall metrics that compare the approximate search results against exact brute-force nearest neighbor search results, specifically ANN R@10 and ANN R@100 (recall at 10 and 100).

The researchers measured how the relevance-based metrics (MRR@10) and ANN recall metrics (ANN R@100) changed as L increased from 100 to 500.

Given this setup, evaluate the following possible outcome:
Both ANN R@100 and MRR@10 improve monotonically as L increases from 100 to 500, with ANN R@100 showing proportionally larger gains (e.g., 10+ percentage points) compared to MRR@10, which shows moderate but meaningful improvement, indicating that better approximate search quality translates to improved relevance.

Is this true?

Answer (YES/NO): NO